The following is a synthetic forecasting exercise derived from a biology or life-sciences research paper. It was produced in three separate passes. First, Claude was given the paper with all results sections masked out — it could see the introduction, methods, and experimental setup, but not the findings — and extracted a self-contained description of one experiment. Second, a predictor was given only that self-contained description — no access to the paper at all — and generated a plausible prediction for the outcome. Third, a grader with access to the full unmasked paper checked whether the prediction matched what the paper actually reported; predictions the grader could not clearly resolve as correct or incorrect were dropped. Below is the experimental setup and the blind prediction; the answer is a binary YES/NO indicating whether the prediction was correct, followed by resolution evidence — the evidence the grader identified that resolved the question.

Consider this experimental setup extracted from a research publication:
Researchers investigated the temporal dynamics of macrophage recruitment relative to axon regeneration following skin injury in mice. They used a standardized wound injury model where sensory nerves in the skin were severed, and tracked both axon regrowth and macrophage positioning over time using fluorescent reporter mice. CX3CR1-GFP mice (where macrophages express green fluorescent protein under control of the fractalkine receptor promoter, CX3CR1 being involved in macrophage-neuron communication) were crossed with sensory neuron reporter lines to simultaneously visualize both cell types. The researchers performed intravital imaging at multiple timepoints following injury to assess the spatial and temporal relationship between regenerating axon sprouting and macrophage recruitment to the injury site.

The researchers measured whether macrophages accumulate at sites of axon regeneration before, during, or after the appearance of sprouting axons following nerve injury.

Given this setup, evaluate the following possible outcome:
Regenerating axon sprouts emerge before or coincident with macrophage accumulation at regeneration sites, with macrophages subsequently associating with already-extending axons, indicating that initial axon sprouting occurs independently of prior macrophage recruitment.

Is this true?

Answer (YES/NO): YES